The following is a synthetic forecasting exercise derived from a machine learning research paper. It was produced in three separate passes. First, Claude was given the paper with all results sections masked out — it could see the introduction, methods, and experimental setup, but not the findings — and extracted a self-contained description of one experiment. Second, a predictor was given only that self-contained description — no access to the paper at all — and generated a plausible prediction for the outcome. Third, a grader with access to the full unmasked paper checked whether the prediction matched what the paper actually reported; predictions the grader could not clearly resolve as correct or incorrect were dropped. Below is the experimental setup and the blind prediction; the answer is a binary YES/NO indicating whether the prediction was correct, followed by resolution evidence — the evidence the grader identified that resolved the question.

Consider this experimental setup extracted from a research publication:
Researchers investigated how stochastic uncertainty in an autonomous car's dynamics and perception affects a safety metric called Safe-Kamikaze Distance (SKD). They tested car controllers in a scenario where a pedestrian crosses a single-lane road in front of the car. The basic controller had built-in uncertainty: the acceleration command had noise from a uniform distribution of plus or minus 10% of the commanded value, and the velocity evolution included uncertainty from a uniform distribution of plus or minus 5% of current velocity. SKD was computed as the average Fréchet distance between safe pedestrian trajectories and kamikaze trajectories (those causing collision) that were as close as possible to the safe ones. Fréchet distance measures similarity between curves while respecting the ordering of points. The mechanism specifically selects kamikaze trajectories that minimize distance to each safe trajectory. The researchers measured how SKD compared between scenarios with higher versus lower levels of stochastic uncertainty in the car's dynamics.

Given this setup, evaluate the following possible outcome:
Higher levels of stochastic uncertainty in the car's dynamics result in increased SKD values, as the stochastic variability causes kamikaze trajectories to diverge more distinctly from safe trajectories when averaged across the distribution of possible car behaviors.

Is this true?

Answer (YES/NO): NO